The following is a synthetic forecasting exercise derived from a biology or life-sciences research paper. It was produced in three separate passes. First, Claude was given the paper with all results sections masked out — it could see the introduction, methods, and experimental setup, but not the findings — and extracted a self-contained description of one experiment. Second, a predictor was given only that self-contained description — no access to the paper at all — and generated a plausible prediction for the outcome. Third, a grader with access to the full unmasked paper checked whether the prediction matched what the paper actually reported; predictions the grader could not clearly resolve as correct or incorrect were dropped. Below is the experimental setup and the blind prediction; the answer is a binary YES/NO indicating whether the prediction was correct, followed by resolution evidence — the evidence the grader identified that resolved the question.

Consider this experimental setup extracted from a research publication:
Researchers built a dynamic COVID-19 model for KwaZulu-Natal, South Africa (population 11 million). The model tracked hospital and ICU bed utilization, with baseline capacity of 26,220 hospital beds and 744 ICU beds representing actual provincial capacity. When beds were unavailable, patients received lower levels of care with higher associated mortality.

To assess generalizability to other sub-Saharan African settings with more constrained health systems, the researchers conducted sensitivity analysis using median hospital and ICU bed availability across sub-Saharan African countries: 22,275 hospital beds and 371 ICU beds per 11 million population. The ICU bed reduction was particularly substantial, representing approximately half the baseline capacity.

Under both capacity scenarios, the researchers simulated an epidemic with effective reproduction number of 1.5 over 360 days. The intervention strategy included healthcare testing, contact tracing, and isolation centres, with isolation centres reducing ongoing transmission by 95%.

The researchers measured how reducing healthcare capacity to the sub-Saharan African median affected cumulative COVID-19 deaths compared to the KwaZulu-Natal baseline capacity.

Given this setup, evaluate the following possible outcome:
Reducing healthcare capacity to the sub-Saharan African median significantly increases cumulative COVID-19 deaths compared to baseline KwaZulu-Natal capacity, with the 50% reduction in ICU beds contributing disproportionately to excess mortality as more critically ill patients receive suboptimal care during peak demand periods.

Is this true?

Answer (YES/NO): NO